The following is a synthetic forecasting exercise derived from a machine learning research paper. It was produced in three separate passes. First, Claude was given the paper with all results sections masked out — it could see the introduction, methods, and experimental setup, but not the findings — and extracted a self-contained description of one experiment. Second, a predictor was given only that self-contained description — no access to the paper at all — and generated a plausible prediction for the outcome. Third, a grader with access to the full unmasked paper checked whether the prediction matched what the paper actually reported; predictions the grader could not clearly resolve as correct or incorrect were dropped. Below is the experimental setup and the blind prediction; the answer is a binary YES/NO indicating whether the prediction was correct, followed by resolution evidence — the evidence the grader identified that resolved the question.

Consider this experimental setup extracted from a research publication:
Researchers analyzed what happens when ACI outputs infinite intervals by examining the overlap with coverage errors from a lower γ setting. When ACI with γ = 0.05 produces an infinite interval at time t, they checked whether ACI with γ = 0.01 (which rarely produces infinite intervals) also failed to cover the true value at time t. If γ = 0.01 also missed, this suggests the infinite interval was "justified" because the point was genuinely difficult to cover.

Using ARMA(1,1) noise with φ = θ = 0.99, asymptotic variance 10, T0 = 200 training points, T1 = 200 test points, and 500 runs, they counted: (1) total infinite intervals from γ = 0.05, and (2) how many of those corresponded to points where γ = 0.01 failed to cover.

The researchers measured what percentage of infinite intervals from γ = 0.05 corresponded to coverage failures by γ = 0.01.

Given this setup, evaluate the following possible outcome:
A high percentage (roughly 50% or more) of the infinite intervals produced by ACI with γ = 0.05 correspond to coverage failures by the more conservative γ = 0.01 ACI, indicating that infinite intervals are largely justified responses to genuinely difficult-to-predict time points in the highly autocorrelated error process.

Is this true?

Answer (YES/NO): NO